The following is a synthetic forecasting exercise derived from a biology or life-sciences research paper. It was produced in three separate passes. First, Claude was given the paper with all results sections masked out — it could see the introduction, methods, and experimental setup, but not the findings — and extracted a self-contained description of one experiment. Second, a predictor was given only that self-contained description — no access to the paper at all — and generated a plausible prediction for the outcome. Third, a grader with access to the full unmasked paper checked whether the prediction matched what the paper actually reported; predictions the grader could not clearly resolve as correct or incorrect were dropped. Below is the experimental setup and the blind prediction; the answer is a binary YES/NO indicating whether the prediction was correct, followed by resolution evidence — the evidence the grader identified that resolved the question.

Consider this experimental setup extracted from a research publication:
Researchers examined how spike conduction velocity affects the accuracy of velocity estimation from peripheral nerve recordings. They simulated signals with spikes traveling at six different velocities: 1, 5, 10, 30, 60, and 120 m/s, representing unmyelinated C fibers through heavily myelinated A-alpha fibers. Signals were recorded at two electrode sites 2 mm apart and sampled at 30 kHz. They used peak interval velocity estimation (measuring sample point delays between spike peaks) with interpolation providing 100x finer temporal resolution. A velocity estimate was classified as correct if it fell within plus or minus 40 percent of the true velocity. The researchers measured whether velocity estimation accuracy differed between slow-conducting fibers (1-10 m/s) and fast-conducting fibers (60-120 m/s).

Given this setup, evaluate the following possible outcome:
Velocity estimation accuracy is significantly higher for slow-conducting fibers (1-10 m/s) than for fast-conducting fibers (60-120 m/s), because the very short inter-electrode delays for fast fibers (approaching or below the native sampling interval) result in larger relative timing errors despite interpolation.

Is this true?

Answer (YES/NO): YES